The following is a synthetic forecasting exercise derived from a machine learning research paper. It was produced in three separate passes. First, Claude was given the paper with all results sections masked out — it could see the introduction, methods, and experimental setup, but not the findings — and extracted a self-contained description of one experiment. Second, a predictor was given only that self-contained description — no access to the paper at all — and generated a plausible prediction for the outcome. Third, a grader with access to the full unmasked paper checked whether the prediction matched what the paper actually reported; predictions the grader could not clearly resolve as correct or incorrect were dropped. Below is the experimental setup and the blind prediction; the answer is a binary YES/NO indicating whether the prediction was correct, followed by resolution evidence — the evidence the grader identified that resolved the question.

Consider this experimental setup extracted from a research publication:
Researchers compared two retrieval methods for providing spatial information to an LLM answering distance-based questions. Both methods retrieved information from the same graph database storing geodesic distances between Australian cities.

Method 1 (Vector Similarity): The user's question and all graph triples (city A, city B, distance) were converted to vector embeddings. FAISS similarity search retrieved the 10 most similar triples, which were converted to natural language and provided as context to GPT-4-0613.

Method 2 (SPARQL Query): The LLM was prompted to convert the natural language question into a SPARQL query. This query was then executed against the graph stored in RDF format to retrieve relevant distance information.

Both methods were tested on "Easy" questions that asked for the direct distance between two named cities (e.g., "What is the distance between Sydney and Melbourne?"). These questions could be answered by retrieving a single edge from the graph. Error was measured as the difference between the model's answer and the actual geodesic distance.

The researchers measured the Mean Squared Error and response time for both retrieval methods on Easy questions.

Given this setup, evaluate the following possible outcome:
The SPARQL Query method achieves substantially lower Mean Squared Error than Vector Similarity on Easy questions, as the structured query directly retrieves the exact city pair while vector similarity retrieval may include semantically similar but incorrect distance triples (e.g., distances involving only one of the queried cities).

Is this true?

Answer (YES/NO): NO